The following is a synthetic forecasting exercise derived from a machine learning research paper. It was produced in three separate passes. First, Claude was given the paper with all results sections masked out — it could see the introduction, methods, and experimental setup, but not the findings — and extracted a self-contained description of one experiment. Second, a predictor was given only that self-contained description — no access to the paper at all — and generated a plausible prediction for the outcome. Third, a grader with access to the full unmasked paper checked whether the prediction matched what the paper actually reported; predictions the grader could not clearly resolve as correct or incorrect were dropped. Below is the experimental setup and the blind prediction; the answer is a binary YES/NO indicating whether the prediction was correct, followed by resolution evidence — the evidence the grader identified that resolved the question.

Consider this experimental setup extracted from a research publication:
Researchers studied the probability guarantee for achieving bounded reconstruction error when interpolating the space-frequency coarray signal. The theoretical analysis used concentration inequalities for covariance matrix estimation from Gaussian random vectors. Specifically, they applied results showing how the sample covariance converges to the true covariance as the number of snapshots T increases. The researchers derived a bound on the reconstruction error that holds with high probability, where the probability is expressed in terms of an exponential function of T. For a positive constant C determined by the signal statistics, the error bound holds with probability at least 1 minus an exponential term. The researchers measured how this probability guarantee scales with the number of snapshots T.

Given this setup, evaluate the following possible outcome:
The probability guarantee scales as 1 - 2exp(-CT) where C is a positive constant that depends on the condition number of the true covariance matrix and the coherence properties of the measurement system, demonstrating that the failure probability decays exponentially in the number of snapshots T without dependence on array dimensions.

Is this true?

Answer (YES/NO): NO